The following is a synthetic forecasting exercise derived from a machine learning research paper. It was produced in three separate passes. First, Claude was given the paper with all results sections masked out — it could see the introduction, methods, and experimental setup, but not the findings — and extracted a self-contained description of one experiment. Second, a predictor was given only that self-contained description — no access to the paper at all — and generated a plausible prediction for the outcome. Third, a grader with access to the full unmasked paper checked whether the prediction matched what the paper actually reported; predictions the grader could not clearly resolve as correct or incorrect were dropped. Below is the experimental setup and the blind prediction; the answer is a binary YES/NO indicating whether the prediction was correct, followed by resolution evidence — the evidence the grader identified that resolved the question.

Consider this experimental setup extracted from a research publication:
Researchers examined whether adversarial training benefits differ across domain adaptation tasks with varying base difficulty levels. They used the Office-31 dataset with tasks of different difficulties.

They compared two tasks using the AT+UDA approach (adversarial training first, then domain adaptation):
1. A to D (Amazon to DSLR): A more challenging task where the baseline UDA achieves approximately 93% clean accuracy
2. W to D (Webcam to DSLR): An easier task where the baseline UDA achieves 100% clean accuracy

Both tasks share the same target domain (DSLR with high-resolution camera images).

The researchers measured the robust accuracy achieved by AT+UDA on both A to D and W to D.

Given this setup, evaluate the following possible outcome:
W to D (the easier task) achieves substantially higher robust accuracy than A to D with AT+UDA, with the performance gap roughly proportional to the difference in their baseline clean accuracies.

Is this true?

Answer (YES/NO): NO